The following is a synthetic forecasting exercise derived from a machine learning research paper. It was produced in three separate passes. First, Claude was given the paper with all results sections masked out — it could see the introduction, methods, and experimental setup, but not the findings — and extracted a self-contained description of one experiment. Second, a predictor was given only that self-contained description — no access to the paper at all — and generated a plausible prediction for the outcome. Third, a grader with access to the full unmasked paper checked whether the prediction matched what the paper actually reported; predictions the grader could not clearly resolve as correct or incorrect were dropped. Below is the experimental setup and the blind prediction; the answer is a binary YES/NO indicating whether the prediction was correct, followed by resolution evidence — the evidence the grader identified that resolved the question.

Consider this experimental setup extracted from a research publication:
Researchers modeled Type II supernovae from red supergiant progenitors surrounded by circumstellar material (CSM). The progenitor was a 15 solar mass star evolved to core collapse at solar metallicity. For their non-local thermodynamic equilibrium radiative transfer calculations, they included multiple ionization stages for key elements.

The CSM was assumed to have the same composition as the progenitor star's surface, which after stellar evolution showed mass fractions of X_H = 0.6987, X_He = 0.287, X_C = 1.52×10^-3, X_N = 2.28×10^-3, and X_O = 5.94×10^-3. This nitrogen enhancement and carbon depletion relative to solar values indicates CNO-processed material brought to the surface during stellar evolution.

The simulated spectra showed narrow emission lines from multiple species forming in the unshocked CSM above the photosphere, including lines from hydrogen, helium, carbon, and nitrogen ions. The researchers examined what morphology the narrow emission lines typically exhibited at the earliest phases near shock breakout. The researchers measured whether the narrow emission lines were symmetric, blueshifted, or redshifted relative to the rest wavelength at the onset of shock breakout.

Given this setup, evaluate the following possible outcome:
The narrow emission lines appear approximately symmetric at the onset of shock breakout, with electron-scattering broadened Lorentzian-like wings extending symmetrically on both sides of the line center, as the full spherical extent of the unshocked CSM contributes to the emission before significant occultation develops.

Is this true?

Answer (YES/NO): NO